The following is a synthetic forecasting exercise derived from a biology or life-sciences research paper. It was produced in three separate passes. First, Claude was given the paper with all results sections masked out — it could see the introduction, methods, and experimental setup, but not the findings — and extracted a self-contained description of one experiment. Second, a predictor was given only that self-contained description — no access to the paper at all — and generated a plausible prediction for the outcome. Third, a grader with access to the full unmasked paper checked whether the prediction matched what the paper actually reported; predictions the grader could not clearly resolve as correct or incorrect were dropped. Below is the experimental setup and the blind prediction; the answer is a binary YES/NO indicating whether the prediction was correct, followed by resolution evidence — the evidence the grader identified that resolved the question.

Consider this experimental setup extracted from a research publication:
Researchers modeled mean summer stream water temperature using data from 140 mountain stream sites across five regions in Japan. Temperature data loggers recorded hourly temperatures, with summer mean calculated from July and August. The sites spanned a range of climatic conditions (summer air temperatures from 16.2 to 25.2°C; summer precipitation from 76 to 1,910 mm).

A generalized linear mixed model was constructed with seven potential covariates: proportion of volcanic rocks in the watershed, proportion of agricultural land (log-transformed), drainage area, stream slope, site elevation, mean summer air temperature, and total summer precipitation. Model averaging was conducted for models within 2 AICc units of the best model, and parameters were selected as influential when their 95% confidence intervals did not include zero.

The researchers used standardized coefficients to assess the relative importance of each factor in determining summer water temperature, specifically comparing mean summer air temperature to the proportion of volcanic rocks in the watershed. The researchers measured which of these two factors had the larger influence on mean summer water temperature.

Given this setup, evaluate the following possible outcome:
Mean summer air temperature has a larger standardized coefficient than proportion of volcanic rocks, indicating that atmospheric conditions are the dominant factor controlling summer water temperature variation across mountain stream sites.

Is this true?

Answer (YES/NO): YES